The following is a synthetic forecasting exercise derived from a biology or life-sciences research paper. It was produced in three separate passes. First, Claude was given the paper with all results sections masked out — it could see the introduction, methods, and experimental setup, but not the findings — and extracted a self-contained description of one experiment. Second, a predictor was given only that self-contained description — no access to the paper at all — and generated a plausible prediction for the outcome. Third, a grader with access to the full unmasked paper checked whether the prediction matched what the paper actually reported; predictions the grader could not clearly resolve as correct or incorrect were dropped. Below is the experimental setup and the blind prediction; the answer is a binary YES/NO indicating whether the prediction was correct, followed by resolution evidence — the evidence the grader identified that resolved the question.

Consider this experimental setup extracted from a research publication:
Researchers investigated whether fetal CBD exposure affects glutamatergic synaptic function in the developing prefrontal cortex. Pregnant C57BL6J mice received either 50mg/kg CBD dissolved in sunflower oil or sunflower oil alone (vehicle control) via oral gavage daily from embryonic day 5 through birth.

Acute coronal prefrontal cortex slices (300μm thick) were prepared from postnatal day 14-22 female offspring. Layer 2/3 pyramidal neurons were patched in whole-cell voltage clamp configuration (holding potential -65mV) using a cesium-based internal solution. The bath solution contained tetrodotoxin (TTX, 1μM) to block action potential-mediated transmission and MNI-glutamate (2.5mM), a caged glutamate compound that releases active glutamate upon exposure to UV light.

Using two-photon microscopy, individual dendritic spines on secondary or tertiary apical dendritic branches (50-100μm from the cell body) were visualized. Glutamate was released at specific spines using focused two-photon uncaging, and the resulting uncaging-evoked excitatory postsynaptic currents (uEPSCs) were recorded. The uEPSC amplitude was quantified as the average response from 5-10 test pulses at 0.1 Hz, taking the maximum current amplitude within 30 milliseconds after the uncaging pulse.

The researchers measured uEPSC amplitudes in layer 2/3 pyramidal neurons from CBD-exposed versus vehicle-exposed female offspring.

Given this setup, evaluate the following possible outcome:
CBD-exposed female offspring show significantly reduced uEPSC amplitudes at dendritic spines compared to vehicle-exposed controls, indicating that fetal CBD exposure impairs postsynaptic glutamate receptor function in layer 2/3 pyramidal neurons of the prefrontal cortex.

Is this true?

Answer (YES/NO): YES